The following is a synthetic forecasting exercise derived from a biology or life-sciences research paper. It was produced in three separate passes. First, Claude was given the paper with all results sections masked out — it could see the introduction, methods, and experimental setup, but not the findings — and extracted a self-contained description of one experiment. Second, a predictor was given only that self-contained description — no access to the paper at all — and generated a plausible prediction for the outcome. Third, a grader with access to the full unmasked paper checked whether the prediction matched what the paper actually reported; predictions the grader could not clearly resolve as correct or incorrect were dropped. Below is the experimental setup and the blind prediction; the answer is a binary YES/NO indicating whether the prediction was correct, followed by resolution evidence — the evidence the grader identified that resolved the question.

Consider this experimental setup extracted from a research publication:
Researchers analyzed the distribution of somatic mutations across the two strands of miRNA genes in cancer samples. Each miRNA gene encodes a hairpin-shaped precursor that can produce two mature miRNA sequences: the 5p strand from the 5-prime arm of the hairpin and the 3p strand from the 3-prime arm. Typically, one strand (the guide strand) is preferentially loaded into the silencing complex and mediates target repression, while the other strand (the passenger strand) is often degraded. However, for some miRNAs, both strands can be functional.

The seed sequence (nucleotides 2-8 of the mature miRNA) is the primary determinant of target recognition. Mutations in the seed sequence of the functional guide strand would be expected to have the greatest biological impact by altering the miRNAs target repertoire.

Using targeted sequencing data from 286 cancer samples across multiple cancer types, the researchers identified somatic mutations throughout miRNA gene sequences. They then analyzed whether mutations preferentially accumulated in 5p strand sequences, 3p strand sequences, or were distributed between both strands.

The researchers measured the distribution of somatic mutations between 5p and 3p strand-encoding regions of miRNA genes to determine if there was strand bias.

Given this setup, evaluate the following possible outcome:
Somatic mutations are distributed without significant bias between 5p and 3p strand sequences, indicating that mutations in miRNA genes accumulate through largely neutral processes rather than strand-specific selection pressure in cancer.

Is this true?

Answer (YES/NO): YES